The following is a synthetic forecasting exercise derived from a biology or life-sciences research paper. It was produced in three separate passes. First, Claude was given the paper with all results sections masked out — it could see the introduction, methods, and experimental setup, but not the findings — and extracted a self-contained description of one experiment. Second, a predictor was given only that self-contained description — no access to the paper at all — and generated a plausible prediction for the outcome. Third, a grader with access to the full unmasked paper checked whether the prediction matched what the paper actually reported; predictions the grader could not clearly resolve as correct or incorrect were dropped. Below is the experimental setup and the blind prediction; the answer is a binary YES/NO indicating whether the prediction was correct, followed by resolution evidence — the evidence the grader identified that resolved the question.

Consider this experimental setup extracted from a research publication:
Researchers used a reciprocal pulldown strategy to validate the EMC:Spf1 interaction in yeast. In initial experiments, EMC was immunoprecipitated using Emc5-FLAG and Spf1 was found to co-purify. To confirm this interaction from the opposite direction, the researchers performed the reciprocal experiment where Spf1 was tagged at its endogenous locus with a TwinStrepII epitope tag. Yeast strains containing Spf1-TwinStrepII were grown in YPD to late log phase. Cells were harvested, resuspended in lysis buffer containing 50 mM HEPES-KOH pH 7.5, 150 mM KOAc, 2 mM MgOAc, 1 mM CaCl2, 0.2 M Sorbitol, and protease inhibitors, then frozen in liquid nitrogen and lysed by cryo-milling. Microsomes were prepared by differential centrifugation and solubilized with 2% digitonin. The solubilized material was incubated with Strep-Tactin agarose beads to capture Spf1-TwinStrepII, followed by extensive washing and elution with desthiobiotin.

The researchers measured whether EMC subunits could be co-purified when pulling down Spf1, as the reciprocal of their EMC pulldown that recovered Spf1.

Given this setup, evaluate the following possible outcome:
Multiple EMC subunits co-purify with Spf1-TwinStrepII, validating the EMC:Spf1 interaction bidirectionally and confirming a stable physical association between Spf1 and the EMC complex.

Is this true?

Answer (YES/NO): YES